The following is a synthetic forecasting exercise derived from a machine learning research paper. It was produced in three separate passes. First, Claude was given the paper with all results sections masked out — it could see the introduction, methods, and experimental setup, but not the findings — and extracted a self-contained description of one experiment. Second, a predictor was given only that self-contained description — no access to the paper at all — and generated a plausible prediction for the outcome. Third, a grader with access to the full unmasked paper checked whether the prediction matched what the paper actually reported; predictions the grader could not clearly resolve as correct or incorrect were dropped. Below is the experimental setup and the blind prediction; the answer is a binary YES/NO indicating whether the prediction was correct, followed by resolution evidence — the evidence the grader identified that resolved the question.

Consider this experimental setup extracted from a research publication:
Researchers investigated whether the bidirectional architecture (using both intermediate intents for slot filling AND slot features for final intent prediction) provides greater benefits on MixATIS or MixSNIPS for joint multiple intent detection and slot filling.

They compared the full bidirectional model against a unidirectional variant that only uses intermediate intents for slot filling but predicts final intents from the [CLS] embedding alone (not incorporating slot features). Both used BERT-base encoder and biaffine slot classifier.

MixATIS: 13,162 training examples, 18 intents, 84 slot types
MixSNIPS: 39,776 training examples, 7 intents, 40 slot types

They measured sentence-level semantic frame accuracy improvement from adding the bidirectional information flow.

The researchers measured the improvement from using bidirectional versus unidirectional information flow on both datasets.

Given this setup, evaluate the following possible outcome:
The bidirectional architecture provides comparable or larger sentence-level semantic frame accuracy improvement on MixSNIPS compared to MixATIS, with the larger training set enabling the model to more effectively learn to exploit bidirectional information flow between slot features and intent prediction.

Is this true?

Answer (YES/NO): NO